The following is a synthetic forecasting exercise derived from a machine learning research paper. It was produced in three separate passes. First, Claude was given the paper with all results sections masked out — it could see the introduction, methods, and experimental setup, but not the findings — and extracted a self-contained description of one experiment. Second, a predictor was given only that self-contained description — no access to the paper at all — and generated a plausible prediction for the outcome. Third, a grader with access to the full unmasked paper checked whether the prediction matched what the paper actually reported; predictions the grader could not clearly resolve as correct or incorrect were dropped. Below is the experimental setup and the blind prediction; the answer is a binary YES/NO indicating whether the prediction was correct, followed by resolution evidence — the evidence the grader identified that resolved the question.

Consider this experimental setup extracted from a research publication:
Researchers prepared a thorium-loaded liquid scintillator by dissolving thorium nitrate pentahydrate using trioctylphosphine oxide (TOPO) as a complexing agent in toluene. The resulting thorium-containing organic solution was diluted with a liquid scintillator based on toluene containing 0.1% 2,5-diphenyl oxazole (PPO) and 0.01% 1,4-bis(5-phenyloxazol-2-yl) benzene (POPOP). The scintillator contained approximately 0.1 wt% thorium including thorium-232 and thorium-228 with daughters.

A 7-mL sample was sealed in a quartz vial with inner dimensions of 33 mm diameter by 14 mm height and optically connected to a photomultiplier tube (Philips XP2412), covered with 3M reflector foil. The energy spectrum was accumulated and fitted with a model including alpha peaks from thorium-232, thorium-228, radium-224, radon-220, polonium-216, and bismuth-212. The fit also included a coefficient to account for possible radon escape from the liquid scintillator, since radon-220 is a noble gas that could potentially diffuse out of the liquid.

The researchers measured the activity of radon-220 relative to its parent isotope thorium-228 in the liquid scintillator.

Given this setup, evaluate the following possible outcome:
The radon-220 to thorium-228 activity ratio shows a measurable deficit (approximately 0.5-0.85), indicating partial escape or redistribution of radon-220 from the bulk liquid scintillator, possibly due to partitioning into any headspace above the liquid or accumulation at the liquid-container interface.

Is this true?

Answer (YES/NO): NO